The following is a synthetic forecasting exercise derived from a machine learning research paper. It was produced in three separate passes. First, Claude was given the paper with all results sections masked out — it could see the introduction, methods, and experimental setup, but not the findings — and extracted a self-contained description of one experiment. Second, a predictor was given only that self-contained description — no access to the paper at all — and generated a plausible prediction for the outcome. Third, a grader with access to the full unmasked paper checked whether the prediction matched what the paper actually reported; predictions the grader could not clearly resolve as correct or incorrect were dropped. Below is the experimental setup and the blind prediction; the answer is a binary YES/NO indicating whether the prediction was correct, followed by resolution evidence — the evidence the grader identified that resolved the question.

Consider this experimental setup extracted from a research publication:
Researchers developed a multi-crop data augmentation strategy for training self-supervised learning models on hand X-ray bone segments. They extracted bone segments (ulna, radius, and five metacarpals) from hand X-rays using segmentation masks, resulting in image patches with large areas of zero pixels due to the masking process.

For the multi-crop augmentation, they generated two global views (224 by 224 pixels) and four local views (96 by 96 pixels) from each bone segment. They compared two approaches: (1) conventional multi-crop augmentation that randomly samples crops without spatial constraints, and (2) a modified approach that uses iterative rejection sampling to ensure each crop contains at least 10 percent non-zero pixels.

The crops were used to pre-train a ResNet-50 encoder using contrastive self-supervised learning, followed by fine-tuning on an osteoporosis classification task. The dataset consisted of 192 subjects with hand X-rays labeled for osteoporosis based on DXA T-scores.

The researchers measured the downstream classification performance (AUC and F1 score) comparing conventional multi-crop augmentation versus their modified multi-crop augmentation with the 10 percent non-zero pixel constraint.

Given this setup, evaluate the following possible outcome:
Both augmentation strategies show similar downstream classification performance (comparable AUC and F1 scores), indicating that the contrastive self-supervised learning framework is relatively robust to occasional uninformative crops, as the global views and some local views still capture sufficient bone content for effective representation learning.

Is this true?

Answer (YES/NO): NO